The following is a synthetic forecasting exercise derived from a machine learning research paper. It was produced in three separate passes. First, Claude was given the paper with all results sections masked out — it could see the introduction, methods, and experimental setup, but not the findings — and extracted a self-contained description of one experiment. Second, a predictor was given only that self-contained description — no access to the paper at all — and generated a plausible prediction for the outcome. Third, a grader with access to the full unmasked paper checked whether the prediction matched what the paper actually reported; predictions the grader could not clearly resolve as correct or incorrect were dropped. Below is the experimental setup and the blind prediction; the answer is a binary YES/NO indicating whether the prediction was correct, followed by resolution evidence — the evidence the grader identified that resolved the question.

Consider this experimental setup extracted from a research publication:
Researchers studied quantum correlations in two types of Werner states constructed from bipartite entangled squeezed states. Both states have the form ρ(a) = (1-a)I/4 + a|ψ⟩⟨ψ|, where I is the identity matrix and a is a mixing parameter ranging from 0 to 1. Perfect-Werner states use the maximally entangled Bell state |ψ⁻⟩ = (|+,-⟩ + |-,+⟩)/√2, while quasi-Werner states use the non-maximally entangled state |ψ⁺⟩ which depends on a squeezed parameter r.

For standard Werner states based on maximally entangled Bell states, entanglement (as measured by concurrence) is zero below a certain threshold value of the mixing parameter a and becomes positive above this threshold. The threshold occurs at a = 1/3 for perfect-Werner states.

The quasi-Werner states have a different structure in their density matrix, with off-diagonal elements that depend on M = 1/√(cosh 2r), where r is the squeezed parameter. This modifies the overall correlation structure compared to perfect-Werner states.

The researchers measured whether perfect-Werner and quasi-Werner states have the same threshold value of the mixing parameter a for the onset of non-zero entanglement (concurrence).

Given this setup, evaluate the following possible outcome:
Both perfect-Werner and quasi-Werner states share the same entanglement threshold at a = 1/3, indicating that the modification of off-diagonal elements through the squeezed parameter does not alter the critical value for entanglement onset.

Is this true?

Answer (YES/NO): NO